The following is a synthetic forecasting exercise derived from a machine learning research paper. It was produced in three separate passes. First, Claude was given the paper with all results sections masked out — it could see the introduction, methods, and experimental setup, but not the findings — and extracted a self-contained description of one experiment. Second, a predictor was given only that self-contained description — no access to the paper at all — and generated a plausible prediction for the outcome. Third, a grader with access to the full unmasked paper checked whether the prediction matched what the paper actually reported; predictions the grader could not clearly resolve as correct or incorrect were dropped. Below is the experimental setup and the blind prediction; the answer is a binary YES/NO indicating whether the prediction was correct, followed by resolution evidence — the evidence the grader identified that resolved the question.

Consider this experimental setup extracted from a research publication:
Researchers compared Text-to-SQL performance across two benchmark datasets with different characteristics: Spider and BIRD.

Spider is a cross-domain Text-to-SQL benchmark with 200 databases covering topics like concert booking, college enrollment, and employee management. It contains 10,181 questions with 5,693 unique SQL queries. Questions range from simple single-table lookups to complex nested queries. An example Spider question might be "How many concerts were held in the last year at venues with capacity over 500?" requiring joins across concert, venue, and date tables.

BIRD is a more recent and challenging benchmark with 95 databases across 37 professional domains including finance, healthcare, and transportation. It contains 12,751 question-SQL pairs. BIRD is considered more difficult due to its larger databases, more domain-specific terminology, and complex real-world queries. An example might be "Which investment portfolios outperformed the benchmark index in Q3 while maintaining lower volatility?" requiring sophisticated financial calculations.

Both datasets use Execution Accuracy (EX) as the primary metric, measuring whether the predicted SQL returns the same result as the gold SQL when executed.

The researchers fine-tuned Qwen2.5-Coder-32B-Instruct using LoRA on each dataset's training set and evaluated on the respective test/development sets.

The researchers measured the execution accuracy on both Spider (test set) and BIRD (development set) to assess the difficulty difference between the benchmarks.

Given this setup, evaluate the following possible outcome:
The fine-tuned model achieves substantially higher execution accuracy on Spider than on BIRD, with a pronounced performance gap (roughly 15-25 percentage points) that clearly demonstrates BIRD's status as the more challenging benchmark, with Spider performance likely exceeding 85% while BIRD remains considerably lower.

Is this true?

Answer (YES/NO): YES